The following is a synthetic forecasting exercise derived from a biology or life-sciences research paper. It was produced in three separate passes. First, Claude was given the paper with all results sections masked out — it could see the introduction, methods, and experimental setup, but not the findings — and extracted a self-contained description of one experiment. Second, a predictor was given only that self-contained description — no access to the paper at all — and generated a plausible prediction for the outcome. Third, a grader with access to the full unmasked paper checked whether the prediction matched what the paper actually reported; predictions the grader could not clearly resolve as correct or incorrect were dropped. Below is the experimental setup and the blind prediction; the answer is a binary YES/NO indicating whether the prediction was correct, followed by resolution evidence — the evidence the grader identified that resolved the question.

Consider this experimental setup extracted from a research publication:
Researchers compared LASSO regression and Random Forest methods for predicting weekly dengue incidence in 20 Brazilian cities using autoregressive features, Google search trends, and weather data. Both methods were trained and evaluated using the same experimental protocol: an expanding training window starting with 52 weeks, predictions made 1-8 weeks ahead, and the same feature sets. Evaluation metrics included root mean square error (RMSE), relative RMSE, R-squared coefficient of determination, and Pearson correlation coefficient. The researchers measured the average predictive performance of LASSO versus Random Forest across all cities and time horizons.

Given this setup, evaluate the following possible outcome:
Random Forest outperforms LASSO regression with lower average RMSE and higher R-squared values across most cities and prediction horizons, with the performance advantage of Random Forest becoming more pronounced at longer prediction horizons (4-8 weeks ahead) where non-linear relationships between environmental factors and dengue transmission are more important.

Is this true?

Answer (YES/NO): NO